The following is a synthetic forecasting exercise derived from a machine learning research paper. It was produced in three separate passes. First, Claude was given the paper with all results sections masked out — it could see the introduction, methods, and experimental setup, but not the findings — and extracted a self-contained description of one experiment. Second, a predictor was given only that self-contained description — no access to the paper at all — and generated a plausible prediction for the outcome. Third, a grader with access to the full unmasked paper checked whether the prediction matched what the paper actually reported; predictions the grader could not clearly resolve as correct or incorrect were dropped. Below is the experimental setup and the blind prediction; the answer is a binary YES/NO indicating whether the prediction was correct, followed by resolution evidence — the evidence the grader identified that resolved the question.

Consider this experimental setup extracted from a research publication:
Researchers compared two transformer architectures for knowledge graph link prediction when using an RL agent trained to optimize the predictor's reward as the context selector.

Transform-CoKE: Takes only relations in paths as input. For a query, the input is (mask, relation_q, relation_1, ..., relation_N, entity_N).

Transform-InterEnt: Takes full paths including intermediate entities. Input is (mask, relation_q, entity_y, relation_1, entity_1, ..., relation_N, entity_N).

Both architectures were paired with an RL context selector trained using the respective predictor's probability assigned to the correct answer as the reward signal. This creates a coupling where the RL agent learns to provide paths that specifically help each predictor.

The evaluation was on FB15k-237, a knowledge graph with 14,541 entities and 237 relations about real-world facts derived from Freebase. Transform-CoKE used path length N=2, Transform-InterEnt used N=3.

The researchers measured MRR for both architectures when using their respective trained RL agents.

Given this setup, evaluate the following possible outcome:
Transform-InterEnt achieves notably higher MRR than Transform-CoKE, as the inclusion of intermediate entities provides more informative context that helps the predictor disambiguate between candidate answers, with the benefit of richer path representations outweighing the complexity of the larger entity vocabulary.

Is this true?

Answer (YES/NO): NO